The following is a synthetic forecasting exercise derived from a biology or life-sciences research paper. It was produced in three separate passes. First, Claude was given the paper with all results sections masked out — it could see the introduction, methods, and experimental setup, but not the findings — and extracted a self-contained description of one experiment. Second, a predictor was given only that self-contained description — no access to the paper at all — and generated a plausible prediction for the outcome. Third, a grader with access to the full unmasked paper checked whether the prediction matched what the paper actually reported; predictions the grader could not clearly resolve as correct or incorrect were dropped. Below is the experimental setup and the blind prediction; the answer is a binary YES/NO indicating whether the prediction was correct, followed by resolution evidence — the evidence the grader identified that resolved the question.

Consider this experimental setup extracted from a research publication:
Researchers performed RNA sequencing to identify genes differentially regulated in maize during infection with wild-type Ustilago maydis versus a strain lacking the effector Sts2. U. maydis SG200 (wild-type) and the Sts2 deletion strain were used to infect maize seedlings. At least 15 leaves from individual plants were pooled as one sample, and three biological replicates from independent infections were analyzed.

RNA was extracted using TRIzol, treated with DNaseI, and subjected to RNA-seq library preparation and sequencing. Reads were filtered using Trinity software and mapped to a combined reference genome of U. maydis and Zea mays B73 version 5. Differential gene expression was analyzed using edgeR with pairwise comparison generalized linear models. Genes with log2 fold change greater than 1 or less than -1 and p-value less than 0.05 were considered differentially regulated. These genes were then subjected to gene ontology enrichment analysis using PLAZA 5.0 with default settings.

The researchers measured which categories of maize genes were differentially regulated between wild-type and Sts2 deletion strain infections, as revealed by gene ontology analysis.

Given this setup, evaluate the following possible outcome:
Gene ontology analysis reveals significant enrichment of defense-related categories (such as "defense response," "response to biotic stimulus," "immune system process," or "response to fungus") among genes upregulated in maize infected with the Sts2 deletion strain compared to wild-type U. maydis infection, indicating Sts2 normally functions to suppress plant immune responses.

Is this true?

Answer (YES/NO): NO